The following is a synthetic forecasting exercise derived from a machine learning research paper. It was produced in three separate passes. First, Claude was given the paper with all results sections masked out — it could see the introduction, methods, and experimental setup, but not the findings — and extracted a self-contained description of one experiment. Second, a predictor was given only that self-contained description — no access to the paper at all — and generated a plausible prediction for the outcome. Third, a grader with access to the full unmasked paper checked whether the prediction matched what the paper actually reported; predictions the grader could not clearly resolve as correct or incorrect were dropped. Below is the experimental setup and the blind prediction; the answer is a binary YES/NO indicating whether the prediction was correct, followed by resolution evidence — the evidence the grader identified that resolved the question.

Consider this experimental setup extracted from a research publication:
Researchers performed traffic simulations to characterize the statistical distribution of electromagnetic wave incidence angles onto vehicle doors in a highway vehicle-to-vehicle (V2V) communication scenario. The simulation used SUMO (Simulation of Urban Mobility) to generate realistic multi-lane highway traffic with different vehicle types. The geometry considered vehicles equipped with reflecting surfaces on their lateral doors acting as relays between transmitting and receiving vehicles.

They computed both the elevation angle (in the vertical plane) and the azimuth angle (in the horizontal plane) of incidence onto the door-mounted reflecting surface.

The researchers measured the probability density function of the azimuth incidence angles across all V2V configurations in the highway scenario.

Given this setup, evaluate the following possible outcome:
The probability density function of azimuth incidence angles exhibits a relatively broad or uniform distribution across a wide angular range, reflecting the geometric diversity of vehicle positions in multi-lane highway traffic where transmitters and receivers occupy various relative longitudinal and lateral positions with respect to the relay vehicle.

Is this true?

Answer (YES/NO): NO